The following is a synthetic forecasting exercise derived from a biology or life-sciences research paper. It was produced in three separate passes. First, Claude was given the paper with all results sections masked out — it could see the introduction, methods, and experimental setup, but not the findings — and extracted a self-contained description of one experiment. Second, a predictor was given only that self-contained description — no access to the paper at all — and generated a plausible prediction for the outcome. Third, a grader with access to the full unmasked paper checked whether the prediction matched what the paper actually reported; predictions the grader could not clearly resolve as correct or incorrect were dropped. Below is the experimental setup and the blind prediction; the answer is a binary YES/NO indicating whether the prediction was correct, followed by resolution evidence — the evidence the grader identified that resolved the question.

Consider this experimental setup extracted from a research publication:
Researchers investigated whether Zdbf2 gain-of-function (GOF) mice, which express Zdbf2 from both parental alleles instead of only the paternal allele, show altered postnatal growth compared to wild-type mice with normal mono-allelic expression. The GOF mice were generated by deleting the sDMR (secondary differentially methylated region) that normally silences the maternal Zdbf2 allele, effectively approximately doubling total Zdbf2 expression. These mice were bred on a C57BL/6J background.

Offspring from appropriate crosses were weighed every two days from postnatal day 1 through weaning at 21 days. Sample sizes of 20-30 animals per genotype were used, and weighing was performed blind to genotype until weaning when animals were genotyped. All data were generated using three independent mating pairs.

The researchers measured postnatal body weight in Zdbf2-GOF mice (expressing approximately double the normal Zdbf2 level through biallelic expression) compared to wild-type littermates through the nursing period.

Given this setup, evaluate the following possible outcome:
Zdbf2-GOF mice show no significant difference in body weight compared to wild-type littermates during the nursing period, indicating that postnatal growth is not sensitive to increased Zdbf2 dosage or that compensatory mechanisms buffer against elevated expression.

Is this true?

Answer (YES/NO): NO